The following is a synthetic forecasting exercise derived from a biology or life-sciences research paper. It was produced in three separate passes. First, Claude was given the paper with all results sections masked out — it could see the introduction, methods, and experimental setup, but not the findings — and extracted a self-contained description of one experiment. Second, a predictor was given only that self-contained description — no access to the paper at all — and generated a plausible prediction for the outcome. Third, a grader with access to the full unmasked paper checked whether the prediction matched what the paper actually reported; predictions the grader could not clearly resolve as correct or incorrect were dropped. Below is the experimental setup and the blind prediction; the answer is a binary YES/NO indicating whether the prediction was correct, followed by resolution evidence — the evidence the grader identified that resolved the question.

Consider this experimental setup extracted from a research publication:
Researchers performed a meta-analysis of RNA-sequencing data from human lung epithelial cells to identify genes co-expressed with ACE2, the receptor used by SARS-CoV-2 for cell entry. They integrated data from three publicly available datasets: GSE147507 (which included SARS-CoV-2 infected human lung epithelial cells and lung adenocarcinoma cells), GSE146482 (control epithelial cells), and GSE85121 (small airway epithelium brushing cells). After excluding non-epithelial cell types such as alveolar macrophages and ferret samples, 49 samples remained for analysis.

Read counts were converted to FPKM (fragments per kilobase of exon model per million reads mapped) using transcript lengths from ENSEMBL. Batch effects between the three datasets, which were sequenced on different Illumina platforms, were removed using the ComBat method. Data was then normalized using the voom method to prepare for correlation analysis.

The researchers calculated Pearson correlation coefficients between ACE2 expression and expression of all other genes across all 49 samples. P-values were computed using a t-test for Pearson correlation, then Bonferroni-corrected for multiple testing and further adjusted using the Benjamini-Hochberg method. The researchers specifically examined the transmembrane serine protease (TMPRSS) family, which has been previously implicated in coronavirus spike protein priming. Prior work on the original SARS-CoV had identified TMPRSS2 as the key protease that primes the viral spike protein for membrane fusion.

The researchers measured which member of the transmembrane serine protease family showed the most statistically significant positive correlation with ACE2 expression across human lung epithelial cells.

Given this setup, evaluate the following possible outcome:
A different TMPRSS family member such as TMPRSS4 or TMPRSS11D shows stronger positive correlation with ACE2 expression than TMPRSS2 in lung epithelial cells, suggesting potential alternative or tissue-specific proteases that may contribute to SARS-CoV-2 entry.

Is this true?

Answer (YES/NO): YES